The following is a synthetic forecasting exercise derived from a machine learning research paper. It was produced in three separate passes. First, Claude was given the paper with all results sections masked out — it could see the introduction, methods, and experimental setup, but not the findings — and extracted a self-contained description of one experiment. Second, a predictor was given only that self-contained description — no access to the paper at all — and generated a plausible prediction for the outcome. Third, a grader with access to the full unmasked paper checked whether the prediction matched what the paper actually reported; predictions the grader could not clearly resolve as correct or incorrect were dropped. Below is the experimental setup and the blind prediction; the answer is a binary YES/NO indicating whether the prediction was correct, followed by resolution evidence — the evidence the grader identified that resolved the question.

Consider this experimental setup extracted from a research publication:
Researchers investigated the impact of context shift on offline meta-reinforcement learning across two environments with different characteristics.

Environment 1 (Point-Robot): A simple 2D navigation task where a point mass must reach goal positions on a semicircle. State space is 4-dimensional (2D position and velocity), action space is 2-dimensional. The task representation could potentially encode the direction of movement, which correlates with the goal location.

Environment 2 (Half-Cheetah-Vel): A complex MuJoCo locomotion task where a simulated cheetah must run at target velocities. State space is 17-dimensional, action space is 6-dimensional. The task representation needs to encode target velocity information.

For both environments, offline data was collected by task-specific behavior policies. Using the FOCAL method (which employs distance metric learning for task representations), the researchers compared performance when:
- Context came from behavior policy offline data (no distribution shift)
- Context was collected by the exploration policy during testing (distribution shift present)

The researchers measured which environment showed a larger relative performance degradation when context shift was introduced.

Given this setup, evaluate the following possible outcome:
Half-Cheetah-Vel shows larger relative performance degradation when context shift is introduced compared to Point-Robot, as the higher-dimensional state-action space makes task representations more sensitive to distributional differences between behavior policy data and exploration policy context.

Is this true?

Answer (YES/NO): NO